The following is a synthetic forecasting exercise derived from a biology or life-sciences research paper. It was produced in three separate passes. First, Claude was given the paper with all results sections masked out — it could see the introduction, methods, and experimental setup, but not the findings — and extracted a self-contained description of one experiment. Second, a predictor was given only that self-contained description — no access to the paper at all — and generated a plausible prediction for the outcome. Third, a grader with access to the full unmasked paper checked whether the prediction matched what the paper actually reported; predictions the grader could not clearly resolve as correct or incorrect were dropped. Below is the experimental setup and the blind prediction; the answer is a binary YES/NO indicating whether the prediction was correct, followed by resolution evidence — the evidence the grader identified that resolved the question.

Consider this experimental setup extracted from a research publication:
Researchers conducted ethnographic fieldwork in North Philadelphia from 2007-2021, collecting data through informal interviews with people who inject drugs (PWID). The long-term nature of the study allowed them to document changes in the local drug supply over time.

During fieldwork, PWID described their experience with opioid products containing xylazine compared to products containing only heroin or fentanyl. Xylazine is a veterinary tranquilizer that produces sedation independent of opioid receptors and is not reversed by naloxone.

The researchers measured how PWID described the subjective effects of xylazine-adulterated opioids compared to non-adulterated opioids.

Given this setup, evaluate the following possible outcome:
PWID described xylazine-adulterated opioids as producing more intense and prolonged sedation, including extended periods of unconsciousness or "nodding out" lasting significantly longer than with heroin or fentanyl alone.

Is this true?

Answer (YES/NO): YES